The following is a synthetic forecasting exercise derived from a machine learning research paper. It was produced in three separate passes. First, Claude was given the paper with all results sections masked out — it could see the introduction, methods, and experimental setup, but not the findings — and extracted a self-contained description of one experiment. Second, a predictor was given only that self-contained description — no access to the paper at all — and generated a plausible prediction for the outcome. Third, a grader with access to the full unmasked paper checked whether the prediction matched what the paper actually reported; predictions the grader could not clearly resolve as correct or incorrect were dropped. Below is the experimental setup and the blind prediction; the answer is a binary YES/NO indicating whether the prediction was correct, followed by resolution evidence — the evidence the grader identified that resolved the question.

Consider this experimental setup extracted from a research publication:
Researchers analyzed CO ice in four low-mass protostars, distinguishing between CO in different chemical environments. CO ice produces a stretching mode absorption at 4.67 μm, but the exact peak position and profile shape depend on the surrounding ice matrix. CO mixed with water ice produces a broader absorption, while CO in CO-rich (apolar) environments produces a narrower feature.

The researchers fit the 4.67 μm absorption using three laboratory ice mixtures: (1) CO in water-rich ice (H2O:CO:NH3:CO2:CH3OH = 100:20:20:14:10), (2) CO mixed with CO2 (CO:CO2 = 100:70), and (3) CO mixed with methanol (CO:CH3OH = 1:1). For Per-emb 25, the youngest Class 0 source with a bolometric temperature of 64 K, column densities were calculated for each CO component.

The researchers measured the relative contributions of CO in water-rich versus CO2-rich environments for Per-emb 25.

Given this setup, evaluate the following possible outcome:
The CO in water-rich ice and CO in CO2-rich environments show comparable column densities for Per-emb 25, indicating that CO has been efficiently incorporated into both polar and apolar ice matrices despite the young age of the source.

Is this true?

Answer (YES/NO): NO